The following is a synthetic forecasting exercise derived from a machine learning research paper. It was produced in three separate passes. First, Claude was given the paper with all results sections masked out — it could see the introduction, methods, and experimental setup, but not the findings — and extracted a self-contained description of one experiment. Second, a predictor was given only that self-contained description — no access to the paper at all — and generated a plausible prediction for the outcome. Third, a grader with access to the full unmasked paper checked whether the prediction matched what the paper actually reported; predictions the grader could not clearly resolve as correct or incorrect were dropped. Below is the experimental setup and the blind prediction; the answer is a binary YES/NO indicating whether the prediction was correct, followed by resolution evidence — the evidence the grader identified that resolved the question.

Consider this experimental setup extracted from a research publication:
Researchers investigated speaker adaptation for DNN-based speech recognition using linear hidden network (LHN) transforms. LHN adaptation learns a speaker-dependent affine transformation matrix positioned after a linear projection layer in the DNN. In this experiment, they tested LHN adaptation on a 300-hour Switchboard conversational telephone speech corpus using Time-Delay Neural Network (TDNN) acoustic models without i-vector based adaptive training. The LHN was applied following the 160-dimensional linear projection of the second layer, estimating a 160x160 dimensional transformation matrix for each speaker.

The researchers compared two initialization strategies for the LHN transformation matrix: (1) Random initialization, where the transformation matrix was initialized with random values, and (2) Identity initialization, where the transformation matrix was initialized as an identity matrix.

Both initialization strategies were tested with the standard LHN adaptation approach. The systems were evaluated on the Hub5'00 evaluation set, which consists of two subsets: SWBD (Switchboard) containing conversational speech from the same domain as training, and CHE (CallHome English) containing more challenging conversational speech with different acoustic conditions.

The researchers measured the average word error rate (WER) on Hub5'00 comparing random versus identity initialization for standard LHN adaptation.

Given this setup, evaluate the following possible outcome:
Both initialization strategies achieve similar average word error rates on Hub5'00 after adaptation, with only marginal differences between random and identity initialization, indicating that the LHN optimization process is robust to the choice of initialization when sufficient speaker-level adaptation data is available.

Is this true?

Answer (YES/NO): NO